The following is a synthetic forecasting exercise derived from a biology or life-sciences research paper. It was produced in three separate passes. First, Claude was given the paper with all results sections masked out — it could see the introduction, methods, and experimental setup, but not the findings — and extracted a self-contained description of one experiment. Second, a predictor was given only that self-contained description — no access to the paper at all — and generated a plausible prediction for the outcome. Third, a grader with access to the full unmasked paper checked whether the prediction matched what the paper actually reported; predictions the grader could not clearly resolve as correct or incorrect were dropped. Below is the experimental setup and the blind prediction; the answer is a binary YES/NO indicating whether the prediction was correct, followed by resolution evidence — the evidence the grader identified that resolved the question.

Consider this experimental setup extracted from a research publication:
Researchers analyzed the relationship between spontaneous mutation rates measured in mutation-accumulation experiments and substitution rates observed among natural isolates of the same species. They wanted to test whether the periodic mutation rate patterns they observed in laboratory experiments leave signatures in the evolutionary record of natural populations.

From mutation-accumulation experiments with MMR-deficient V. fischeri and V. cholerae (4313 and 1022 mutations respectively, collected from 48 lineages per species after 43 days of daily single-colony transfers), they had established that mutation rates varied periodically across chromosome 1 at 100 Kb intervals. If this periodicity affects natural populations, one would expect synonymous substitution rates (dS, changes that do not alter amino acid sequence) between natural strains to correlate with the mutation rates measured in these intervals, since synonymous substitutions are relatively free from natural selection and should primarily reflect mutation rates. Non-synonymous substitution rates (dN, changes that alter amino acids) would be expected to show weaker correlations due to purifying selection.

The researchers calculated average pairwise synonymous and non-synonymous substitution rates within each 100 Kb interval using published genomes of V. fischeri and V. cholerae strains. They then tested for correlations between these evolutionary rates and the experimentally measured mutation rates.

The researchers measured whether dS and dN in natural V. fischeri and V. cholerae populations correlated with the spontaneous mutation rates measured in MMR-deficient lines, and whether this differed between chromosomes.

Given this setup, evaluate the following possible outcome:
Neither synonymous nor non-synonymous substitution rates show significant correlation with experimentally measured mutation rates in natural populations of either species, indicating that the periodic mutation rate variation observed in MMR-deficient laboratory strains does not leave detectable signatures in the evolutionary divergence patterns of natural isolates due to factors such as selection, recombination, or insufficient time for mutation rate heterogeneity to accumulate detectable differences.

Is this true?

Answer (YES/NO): NO